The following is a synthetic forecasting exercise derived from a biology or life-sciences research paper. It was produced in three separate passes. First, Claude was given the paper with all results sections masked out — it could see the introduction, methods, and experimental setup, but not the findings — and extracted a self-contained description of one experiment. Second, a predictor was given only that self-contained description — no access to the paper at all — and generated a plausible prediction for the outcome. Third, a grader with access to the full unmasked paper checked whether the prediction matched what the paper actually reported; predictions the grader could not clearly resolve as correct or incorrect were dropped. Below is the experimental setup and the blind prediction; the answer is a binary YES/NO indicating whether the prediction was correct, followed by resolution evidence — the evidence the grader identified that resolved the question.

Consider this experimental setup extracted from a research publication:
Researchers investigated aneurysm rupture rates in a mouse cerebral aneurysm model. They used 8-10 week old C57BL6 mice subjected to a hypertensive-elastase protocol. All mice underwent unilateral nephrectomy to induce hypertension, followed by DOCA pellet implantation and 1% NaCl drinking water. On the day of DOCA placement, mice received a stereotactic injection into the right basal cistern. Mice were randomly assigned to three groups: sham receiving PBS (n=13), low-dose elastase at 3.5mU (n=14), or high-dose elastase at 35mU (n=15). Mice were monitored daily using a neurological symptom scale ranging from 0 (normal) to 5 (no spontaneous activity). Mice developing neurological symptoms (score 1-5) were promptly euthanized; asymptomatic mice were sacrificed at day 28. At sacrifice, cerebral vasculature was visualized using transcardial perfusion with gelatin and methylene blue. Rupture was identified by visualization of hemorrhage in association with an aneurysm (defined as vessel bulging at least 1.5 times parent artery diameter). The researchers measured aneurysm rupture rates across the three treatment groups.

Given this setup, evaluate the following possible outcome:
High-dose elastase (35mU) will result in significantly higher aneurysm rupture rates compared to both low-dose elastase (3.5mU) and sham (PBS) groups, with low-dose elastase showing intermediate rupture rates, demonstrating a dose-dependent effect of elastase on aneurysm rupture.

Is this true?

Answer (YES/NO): YES